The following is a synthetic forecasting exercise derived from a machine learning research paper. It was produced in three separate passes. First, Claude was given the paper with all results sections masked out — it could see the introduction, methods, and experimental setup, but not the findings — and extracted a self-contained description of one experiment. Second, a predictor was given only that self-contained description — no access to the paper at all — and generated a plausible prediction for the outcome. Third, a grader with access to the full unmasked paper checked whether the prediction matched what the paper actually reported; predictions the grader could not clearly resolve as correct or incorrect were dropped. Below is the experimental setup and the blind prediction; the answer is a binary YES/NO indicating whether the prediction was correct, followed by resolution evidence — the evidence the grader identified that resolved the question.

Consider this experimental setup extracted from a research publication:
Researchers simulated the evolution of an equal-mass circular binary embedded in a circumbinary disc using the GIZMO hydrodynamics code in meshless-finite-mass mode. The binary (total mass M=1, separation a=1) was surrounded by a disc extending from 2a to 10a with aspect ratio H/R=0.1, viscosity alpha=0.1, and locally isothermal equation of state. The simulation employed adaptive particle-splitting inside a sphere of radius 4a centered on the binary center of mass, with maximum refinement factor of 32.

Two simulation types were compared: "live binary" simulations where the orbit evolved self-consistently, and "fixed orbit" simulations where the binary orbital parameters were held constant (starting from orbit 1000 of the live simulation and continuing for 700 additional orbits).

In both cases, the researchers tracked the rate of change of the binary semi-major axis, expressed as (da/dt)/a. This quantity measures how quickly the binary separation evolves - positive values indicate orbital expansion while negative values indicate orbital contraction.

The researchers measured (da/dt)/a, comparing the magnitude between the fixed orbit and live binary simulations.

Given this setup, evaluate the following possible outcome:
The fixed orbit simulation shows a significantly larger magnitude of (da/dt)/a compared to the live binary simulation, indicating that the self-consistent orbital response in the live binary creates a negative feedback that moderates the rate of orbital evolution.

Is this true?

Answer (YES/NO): NO